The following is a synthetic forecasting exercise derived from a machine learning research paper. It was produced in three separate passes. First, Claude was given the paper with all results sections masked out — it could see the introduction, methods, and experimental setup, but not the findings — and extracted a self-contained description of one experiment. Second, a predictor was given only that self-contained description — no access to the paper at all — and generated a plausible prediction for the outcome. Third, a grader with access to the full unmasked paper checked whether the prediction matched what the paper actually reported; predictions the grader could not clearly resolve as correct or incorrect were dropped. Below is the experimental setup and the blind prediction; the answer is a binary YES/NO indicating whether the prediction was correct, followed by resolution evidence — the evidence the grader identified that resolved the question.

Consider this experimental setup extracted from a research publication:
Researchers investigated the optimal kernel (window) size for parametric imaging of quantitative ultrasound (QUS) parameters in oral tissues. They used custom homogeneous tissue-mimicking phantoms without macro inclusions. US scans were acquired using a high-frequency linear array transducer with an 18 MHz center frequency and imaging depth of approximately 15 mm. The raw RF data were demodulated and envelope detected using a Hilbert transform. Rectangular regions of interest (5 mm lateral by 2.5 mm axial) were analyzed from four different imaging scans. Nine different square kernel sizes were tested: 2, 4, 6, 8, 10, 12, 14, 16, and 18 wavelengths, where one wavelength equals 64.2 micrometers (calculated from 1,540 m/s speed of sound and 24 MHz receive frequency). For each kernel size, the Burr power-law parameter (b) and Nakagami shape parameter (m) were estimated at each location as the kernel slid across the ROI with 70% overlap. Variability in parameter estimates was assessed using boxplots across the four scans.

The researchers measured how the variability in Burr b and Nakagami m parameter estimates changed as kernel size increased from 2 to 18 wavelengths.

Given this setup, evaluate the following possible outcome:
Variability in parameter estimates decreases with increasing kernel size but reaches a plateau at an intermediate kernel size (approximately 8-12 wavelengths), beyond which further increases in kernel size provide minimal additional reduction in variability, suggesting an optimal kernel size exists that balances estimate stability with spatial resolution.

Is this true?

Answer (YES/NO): YES